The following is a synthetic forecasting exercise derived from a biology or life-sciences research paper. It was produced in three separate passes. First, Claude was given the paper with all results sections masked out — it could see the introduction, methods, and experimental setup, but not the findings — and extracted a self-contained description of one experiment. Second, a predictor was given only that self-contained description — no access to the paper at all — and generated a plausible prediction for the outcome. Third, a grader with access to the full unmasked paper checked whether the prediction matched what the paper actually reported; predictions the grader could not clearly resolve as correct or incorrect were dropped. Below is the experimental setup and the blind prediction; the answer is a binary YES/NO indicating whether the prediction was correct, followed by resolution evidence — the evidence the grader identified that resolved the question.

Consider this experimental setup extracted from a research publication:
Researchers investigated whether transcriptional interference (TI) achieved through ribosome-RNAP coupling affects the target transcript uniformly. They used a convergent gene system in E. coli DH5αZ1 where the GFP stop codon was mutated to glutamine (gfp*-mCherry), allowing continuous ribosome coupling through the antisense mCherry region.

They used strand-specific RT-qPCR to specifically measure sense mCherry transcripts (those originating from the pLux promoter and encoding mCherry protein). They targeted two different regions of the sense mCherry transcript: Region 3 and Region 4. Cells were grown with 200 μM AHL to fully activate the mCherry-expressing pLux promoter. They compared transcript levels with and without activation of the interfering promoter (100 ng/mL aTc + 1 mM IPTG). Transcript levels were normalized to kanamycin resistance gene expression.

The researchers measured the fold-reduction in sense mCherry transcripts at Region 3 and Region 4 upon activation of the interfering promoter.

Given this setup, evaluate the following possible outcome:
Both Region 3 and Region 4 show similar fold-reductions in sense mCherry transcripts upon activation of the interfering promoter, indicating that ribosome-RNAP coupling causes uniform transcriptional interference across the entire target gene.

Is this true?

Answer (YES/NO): YES